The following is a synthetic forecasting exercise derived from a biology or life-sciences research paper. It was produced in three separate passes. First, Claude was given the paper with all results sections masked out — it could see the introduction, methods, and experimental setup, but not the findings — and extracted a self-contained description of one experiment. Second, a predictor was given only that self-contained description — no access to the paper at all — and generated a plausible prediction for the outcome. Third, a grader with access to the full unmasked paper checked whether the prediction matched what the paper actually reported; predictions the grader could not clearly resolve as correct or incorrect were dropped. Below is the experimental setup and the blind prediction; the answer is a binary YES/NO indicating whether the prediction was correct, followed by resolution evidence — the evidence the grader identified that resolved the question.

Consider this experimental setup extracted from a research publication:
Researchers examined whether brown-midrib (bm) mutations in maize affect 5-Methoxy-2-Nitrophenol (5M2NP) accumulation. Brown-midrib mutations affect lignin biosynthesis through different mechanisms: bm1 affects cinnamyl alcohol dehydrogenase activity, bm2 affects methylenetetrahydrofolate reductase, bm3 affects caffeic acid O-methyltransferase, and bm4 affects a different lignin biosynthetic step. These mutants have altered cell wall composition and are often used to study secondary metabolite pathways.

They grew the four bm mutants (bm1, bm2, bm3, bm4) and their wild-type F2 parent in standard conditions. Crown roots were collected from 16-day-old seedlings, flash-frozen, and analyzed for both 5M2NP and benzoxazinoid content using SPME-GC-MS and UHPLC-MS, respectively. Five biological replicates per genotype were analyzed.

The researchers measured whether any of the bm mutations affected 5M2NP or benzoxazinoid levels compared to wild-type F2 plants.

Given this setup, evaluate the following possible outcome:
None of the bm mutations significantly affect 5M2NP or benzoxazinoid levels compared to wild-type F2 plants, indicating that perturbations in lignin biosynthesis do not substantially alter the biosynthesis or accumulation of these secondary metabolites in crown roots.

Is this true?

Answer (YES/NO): NO